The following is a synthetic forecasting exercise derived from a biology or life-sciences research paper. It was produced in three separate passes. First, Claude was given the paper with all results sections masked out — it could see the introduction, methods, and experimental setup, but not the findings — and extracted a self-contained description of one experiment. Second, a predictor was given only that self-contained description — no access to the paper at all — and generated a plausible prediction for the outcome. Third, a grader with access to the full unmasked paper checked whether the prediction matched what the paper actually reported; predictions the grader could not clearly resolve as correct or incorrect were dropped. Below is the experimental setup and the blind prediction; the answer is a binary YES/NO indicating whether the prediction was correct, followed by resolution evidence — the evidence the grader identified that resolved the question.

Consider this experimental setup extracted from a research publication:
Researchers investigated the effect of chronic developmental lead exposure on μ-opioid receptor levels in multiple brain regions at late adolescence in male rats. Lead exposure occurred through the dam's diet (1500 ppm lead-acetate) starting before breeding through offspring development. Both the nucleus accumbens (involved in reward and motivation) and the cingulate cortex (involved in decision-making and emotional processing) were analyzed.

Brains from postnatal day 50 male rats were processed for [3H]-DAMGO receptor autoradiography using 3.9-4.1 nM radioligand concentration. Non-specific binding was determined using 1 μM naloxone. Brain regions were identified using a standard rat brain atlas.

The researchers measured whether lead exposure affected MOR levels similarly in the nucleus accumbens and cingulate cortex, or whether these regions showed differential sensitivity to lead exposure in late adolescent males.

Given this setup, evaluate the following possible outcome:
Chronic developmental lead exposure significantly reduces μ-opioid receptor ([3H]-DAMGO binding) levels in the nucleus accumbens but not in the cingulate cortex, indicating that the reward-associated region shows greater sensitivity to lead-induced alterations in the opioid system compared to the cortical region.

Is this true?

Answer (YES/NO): NO